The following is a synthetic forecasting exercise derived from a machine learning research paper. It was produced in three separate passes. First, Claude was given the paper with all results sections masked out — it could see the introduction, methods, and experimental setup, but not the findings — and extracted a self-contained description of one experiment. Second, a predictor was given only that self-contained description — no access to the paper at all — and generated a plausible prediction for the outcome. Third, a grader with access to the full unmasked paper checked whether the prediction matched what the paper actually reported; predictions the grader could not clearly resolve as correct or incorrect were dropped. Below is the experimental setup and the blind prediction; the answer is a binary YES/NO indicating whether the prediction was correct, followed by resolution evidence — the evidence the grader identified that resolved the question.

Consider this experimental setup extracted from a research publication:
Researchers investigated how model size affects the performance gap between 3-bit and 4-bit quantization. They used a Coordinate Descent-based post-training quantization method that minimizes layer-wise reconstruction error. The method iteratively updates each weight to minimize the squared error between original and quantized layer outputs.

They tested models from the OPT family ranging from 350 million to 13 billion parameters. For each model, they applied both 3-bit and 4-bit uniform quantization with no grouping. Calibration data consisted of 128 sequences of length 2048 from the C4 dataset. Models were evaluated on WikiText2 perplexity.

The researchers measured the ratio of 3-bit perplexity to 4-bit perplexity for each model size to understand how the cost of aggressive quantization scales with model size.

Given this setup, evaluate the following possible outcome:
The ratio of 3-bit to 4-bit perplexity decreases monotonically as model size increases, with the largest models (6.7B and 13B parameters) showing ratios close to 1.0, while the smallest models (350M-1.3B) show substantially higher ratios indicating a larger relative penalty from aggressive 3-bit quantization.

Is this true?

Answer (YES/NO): NO